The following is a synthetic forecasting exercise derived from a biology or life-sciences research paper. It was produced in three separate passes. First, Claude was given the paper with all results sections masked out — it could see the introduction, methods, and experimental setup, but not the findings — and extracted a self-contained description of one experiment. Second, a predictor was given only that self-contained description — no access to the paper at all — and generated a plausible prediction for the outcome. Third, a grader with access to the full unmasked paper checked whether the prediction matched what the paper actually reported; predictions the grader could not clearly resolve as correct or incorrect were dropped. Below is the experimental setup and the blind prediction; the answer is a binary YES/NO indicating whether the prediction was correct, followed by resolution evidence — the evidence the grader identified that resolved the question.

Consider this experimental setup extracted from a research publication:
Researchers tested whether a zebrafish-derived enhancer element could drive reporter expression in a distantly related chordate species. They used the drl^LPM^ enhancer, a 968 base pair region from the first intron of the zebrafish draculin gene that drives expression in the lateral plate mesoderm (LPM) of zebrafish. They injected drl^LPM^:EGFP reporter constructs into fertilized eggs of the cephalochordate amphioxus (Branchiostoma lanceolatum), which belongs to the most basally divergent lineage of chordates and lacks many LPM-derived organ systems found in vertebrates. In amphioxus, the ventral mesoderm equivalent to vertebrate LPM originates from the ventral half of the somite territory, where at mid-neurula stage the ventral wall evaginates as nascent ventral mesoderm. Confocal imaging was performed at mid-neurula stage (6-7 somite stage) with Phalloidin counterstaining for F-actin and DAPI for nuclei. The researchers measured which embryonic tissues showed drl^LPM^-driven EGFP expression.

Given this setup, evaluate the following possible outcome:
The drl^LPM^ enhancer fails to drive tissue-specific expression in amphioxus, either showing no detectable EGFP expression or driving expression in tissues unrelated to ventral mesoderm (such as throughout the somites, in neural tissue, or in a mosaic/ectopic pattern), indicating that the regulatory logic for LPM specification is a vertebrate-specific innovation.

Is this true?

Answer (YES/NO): NO